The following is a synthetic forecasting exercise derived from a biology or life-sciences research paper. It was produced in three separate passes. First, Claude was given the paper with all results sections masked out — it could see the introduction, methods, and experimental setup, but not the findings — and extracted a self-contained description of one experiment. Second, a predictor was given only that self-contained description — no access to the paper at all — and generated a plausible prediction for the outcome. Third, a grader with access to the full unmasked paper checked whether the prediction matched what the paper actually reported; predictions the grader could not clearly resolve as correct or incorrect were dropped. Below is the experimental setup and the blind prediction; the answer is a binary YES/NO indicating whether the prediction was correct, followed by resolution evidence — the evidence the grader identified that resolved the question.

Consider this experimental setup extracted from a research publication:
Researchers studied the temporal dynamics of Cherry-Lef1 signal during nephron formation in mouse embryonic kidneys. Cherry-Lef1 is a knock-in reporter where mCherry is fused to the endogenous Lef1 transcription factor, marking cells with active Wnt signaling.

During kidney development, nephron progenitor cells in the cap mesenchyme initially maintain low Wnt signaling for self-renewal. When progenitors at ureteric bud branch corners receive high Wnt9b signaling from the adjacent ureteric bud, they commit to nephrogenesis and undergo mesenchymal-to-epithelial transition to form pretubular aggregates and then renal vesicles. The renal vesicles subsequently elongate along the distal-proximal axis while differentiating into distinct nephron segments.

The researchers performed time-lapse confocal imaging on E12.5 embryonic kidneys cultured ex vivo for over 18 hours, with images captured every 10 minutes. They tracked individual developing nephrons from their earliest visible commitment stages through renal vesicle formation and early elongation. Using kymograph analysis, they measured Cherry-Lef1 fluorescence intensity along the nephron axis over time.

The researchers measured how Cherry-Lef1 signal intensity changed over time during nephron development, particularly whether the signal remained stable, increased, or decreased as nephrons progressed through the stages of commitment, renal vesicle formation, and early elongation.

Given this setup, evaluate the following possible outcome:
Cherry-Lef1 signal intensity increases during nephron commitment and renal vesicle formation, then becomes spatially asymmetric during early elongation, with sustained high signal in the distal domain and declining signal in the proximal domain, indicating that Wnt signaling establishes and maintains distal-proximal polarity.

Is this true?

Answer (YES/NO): NO